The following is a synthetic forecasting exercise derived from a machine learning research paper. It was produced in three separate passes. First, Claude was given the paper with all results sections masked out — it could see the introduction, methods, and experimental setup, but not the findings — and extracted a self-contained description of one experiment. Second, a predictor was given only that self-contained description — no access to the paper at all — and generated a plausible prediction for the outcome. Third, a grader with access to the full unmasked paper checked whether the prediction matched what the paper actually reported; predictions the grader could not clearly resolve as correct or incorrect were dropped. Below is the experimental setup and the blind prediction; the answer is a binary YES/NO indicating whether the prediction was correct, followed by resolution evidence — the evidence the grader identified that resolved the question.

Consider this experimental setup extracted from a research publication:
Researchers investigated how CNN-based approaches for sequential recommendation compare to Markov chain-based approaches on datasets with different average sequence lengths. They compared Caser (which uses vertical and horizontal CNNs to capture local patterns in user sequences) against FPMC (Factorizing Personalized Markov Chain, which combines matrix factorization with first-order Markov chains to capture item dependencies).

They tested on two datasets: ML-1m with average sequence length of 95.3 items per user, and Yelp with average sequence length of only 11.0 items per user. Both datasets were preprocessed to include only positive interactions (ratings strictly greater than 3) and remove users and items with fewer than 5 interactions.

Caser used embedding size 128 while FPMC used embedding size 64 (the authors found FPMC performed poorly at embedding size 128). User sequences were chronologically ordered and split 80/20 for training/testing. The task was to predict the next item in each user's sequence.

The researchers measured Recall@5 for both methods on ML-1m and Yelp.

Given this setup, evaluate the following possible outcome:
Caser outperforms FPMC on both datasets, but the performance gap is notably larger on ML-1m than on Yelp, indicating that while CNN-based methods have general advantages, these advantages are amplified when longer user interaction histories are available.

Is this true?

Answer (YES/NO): NO